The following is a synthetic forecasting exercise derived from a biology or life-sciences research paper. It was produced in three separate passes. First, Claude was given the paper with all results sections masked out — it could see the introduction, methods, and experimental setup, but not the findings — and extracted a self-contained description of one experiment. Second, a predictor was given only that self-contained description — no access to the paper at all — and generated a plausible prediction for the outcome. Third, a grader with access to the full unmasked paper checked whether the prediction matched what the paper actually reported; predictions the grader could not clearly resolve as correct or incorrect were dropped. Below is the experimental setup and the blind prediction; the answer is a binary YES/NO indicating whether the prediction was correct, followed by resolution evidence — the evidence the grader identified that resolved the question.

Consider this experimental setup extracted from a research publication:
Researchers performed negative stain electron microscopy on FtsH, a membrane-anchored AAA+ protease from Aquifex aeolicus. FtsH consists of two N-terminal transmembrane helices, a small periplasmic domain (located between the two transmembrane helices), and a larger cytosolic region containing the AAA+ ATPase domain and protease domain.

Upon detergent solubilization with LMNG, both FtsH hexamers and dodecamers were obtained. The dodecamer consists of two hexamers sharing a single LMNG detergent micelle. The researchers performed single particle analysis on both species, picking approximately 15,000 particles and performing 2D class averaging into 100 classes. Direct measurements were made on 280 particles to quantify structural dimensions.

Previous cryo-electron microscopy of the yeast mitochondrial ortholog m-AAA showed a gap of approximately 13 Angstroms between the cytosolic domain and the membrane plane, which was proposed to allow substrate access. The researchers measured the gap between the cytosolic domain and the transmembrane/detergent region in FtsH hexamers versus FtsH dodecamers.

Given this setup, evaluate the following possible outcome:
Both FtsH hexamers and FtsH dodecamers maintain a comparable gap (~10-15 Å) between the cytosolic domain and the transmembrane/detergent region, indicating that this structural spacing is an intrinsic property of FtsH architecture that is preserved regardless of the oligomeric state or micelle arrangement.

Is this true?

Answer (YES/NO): NO